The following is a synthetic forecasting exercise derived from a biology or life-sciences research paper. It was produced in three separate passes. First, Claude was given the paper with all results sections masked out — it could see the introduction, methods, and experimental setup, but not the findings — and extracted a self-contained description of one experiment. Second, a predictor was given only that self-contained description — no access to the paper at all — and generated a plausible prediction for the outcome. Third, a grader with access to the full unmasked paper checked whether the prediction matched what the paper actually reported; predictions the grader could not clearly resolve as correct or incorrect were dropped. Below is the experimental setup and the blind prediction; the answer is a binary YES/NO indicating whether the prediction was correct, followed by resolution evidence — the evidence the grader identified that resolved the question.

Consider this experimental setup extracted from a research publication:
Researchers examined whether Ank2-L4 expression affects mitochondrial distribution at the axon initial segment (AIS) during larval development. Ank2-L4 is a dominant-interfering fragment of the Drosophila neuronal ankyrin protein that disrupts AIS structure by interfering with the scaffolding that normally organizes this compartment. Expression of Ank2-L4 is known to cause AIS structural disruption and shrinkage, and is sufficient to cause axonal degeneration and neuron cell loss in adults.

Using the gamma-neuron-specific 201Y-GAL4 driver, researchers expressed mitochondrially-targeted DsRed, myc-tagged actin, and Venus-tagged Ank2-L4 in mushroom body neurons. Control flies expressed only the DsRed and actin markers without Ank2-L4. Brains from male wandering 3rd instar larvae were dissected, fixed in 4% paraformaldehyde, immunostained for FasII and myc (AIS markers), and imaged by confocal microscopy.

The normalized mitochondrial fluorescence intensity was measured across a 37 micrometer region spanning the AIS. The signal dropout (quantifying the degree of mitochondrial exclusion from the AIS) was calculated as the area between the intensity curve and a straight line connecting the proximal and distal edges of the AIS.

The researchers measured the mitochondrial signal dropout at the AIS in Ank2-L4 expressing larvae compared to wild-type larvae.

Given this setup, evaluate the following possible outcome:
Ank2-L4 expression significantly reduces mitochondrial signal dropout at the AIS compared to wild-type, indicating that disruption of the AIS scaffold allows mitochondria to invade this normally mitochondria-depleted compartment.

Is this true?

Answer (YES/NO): NO